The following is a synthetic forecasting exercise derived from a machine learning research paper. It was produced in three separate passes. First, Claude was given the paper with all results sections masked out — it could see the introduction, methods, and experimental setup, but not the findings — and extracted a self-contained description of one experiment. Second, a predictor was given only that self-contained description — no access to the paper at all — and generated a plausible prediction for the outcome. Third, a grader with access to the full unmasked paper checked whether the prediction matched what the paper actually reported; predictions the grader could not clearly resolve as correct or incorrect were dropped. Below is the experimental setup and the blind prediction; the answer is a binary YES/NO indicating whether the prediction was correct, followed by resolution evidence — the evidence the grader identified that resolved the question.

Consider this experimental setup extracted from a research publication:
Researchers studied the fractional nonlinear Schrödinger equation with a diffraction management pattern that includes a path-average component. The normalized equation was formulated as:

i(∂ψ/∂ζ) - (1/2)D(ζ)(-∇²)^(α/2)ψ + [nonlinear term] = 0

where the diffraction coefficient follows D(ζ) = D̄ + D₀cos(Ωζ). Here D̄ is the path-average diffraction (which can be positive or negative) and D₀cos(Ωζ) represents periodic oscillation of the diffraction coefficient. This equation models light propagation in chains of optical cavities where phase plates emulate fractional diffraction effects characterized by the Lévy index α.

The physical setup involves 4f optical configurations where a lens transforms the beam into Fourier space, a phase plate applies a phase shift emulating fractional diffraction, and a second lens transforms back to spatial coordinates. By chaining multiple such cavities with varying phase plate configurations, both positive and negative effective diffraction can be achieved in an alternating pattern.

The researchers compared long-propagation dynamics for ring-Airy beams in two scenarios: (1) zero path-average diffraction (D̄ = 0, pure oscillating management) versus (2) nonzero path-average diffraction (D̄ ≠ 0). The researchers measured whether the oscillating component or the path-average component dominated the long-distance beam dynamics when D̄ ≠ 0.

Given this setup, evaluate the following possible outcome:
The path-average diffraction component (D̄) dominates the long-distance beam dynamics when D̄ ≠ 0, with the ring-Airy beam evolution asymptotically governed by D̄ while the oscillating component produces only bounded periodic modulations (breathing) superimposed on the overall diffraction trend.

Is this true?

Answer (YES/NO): YES